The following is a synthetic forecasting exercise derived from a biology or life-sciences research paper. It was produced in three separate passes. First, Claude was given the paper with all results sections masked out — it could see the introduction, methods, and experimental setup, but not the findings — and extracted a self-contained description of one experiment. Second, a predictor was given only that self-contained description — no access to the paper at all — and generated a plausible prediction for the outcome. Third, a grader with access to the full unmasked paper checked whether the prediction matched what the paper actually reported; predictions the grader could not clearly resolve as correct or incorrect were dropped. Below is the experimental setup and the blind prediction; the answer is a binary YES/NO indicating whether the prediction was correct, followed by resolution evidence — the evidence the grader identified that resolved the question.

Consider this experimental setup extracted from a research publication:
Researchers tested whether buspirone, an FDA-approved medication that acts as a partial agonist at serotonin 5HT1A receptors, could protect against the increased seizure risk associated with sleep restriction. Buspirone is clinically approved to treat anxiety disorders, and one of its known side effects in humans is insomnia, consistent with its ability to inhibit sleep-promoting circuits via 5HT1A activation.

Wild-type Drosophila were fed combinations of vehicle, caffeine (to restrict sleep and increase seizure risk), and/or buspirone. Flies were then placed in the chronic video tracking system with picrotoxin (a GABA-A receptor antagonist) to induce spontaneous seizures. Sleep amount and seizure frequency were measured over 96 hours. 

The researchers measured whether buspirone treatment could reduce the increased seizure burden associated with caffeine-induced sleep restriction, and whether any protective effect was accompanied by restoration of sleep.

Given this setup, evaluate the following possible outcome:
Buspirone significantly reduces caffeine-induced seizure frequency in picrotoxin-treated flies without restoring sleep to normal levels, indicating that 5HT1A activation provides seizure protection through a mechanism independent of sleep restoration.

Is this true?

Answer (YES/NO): YES